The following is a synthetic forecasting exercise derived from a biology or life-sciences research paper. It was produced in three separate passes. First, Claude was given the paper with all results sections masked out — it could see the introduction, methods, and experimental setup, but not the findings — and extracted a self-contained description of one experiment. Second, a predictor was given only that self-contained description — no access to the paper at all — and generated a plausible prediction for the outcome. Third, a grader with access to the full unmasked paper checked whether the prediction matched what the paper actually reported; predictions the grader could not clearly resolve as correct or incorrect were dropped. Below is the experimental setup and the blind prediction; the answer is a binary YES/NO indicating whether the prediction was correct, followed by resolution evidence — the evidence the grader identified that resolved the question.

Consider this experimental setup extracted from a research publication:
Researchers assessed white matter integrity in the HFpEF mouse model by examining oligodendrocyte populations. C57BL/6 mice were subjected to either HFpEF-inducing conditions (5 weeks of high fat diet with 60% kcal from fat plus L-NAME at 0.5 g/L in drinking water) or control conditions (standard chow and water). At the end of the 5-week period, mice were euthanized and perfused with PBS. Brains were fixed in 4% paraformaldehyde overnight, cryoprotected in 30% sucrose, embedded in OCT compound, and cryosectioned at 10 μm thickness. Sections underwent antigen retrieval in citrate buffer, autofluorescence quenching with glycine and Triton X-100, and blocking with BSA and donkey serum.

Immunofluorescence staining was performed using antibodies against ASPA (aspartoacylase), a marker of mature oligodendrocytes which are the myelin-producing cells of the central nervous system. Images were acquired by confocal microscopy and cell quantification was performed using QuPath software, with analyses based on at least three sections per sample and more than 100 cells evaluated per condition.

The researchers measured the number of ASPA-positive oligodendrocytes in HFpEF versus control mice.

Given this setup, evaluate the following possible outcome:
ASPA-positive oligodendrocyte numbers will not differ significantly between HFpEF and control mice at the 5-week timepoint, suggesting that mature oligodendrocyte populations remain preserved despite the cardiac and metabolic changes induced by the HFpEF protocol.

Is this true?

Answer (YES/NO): NO